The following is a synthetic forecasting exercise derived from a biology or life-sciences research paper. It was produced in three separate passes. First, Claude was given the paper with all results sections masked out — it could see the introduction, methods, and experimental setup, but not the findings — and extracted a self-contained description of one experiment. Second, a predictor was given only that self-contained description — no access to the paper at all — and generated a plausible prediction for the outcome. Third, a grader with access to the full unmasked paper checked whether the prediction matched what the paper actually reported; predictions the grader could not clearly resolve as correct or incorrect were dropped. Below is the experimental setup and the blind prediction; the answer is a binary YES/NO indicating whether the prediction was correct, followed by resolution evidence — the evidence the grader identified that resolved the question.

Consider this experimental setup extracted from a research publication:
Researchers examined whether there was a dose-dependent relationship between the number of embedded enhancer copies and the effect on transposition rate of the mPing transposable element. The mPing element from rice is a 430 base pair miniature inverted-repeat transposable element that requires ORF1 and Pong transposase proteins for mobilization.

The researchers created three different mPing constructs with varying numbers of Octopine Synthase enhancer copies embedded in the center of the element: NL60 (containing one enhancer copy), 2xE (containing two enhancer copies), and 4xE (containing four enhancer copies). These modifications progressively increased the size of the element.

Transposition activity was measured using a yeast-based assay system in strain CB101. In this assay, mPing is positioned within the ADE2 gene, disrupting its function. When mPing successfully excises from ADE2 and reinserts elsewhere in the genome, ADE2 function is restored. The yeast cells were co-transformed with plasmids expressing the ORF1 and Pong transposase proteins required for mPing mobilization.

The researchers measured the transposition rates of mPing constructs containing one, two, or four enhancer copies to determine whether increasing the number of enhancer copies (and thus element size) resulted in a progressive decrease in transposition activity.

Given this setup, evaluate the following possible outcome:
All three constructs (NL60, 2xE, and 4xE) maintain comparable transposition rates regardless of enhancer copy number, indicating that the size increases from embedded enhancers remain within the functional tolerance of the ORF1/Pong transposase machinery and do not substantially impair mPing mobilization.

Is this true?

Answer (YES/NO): NO